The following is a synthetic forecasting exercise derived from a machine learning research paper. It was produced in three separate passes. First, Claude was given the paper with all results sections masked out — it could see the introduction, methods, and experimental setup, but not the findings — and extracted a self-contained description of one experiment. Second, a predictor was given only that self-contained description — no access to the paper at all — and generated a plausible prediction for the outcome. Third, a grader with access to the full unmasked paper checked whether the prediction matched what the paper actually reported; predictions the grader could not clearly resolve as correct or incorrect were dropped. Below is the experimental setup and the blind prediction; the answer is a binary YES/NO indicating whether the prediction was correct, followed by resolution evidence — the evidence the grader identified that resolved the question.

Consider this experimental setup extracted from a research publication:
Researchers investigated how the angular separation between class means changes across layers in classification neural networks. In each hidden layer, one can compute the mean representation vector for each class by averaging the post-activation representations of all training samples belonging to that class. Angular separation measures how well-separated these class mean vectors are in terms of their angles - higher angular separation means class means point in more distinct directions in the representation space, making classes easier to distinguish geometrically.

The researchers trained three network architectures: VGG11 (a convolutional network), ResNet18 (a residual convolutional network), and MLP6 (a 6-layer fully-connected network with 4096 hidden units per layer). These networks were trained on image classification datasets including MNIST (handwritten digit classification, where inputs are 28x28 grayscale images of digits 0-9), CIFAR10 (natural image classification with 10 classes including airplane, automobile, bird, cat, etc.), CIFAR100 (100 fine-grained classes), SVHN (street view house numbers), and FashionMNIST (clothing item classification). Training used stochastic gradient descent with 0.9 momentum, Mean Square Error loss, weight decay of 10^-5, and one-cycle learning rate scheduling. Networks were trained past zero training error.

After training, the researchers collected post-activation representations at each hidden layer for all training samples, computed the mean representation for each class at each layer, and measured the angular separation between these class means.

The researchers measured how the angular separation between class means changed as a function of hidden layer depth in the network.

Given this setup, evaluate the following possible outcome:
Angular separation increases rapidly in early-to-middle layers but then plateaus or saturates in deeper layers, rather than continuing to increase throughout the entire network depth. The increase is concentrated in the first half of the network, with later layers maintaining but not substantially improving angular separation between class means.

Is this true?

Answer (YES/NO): NO